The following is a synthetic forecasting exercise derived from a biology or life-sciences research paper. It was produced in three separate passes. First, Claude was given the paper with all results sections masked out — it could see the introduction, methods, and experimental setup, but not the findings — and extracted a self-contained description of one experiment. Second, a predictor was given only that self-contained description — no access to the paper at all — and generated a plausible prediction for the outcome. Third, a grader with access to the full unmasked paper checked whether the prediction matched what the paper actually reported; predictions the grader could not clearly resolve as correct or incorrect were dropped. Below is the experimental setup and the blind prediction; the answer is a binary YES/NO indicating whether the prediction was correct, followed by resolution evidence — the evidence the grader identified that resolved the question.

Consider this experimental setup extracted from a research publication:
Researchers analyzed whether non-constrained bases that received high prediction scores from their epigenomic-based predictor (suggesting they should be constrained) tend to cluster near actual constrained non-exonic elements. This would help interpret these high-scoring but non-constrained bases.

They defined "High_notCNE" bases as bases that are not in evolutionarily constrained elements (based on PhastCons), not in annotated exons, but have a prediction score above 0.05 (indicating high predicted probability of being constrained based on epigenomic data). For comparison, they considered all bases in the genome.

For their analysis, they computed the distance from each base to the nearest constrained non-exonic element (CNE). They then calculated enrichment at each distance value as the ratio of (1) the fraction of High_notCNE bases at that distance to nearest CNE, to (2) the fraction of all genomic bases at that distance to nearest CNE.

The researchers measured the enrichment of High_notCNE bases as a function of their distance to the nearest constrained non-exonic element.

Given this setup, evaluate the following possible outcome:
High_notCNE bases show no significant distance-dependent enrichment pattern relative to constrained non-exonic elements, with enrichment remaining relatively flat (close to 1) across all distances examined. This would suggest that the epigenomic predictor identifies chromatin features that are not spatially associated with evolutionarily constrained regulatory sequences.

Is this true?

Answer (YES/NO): NO